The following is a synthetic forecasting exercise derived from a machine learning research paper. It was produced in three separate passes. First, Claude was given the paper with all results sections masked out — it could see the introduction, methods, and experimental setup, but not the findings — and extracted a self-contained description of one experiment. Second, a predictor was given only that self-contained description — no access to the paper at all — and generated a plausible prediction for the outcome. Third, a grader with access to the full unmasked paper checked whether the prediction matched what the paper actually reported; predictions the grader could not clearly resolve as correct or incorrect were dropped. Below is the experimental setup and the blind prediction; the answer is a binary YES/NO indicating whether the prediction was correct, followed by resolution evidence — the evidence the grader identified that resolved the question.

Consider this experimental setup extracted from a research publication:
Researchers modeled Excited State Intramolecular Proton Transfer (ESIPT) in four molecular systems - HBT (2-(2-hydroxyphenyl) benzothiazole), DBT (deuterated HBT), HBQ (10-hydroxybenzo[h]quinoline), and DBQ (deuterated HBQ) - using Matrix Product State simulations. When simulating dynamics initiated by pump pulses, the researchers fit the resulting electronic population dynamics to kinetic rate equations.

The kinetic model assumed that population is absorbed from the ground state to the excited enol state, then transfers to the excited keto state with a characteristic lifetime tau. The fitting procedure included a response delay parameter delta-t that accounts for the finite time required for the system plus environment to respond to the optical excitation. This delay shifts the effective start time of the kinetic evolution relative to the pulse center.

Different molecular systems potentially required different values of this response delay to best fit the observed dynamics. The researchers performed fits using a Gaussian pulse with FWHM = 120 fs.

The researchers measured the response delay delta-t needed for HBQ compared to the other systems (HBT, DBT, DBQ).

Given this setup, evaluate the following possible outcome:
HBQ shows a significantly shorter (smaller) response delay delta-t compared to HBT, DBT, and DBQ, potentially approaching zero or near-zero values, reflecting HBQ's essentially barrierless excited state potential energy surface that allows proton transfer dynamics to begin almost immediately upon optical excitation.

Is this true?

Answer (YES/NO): YES